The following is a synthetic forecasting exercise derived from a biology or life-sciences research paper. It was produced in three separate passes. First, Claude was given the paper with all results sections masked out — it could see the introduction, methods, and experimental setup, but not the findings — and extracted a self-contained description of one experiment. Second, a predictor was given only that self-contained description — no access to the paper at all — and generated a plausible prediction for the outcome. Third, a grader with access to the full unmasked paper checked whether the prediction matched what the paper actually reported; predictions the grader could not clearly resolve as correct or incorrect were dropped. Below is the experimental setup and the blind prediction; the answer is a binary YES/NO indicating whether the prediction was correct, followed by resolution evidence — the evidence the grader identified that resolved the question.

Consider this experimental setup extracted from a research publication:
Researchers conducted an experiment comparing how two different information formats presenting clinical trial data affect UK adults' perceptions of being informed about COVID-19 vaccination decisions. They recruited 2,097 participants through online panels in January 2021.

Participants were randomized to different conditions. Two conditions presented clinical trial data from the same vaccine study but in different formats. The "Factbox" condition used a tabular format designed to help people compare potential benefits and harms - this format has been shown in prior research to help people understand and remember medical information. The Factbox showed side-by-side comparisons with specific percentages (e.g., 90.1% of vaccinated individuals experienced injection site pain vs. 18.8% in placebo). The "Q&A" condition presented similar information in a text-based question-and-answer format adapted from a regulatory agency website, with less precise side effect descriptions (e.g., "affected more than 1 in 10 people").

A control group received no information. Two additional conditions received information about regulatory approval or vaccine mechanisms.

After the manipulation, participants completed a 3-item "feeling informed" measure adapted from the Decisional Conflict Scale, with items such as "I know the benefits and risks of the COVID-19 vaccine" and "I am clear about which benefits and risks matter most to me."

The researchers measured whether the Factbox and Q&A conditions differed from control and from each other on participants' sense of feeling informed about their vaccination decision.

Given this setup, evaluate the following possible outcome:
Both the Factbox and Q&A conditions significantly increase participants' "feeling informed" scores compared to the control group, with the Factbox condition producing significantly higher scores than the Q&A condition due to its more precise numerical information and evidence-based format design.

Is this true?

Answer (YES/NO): NO